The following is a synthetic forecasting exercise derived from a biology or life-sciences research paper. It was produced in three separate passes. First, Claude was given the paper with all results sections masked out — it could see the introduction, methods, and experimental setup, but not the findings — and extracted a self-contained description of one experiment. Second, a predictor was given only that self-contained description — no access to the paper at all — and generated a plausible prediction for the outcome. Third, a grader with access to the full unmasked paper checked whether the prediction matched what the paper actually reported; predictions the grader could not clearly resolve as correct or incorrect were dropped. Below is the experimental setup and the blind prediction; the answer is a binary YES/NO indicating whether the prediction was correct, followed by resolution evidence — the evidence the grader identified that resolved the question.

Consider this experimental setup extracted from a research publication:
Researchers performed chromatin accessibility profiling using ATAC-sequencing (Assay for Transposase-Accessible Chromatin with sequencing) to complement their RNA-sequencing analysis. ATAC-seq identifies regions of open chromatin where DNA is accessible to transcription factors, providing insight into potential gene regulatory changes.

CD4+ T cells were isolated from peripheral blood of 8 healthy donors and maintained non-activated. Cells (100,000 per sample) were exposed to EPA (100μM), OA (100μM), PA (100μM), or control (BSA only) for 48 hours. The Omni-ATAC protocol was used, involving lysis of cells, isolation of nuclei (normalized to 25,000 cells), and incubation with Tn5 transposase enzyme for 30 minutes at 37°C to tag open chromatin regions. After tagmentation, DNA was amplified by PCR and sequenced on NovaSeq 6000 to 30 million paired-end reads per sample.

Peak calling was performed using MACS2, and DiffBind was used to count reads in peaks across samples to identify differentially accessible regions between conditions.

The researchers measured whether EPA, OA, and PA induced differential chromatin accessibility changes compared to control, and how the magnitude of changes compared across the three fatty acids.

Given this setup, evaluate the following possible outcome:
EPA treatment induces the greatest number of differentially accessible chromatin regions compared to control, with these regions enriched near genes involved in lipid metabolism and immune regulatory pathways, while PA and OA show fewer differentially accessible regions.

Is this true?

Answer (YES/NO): NO